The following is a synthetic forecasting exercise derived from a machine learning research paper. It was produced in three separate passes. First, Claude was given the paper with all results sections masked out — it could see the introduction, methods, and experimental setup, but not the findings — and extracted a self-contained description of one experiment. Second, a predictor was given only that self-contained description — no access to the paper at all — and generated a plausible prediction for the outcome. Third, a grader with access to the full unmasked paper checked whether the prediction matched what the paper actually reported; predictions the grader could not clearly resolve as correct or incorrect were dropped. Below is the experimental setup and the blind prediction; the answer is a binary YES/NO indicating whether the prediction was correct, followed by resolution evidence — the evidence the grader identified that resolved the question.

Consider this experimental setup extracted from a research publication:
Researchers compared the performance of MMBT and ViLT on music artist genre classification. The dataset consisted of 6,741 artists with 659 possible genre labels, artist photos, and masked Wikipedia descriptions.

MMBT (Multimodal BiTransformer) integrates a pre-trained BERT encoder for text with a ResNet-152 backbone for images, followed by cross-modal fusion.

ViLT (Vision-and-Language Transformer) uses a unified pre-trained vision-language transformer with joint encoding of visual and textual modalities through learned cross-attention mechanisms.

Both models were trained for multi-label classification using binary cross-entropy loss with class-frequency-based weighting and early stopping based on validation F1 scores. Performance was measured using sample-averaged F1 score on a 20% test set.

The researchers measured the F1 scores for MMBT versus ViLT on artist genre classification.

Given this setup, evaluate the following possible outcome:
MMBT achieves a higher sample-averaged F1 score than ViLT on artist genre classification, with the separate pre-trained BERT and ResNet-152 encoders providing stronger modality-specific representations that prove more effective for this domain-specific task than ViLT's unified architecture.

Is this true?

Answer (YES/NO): YES